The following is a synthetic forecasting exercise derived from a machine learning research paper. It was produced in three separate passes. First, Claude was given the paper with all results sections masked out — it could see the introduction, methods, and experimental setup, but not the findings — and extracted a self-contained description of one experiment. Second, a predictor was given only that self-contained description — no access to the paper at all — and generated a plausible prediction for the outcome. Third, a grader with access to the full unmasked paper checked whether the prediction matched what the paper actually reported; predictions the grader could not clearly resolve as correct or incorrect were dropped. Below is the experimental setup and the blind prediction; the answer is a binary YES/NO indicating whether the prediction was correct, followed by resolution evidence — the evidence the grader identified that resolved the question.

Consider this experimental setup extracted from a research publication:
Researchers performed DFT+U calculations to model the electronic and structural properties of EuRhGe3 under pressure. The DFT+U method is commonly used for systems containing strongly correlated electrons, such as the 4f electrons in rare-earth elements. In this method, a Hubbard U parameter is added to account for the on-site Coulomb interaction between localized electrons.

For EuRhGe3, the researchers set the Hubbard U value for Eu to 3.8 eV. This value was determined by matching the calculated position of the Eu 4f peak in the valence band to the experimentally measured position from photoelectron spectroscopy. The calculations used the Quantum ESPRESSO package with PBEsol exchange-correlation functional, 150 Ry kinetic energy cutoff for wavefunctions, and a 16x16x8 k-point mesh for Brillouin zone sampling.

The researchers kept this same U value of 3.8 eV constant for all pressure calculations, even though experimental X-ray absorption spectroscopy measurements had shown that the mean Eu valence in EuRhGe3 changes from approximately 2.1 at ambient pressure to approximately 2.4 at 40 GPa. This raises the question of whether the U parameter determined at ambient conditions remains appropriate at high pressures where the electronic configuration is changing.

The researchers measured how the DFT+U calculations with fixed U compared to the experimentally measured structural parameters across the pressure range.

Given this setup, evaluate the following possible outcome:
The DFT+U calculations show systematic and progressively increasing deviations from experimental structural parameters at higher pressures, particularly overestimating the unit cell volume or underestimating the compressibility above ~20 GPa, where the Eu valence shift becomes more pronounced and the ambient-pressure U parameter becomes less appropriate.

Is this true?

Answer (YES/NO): NO